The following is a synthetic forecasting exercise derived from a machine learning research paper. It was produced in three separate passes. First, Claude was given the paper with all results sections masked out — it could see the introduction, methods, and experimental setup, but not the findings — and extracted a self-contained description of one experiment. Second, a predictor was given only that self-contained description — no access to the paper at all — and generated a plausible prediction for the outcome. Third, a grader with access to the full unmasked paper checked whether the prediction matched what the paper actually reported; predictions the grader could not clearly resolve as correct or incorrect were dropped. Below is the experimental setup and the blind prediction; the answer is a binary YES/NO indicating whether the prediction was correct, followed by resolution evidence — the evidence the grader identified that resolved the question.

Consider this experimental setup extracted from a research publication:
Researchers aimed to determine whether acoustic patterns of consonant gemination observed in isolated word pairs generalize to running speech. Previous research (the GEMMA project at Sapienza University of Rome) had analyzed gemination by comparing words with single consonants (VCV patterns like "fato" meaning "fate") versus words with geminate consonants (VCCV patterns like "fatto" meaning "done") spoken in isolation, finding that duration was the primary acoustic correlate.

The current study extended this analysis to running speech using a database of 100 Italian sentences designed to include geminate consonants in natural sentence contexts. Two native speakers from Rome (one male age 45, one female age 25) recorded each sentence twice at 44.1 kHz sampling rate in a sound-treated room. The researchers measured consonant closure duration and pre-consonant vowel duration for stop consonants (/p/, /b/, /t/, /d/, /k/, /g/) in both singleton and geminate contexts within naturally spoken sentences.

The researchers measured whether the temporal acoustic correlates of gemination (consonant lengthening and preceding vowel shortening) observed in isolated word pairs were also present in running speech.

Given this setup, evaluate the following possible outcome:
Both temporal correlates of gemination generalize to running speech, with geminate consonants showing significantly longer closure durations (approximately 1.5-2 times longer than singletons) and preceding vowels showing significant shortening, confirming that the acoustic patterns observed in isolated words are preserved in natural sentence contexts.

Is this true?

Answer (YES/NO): YES